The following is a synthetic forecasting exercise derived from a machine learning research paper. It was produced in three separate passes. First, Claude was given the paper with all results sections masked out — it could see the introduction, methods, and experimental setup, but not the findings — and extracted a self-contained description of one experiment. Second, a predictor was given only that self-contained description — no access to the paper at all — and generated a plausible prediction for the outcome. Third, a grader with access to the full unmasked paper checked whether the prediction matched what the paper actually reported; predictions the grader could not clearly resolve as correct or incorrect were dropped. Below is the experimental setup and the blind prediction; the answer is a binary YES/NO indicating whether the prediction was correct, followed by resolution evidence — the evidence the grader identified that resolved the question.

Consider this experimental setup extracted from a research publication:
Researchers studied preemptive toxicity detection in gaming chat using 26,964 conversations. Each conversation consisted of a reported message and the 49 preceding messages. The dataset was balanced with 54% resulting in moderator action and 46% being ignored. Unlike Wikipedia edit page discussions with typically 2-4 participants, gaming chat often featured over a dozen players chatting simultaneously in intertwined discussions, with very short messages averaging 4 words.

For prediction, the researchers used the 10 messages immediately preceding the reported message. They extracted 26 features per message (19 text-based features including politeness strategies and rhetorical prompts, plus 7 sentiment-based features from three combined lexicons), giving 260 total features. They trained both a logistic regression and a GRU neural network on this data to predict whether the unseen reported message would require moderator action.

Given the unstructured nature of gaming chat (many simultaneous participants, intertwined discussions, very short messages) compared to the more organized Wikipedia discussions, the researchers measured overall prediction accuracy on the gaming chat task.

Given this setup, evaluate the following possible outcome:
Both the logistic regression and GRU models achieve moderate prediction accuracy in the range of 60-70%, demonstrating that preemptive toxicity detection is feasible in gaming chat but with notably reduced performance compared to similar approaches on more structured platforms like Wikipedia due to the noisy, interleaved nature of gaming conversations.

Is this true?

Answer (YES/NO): NO